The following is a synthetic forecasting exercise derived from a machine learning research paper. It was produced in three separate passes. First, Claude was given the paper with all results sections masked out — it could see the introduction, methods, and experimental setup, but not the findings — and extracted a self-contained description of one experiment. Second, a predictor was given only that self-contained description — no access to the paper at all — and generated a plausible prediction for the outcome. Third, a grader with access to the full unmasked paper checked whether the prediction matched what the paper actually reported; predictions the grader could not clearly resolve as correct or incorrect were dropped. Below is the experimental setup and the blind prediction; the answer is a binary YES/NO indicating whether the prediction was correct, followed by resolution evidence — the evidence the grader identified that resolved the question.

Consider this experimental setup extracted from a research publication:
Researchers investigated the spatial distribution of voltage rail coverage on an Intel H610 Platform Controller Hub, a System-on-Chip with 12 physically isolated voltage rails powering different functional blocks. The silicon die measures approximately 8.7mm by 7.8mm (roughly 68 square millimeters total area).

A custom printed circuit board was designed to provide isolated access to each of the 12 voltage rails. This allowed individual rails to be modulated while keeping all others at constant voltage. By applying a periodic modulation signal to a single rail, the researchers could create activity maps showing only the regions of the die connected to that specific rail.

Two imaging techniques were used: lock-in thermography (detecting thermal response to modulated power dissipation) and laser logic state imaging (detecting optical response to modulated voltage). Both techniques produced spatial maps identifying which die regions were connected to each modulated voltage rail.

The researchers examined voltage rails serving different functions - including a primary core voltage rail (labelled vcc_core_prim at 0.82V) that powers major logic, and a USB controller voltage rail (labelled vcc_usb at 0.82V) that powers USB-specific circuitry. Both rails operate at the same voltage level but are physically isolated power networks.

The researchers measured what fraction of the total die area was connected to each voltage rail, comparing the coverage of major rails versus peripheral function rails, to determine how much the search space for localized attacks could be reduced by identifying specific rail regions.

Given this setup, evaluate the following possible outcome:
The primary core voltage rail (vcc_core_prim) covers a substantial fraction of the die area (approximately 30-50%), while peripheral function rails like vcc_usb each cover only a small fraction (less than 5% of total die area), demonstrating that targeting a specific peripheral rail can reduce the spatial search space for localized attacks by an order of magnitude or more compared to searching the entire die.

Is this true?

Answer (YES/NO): NO